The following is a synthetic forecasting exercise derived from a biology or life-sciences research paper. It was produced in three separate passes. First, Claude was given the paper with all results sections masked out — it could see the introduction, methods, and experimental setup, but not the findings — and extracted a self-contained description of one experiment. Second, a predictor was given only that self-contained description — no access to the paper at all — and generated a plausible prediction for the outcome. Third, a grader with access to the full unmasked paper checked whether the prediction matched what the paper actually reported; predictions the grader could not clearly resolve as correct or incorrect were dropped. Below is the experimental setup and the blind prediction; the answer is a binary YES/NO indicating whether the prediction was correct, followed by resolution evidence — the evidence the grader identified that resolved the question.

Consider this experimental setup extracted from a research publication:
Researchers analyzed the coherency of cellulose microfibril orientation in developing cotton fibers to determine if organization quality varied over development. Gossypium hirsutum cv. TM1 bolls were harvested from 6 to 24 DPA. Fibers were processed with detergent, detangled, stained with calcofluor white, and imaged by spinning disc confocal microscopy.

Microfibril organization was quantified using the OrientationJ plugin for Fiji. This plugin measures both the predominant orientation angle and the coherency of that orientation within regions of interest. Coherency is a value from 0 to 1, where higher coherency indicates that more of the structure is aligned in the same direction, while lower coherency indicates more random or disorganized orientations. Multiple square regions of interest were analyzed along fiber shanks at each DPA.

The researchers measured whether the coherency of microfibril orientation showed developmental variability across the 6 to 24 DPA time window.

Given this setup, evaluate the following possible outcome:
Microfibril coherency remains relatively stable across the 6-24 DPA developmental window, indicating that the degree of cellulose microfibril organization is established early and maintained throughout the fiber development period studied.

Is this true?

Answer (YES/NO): YES